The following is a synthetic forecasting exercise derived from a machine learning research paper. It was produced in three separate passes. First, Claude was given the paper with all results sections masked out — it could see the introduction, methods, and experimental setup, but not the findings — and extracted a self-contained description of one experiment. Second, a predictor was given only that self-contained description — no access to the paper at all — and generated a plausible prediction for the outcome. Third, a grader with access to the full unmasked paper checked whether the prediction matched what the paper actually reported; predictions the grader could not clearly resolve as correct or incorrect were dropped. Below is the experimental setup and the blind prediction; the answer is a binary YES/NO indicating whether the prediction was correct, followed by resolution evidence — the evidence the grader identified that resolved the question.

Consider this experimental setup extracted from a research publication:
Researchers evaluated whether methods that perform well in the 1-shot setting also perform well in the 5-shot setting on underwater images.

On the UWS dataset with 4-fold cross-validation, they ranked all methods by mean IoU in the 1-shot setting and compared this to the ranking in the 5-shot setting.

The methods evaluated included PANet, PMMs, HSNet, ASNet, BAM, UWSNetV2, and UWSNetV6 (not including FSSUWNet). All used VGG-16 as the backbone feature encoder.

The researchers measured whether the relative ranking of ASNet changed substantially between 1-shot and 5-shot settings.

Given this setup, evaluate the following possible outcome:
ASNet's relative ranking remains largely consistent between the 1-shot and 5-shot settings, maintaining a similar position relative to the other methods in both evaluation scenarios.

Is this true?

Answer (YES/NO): NO